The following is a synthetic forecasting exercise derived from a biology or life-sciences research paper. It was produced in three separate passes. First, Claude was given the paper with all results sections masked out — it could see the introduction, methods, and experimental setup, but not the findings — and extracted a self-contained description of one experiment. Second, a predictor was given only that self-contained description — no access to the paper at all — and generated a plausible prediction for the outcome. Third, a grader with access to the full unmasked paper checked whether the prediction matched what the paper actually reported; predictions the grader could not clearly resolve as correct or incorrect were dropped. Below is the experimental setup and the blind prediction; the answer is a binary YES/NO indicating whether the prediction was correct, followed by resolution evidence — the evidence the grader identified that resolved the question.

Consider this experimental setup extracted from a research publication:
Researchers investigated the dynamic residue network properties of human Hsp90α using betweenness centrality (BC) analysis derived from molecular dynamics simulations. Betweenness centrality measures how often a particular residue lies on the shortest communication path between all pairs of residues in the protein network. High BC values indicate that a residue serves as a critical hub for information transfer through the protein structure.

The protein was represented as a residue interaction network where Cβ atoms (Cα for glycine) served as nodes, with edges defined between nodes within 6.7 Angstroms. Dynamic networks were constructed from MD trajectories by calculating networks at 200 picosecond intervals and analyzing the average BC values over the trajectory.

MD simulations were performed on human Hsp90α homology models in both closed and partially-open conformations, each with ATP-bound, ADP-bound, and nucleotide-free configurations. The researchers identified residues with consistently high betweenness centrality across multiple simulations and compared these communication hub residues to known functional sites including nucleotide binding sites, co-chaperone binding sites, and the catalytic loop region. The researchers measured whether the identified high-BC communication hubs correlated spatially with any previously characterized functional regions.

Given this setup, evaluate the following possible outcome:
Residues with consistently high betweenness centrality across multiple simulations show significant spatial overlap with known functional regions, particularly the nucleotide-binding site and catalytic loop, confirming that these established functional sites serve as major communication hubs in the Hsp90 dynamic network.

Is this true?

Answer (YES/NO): YES